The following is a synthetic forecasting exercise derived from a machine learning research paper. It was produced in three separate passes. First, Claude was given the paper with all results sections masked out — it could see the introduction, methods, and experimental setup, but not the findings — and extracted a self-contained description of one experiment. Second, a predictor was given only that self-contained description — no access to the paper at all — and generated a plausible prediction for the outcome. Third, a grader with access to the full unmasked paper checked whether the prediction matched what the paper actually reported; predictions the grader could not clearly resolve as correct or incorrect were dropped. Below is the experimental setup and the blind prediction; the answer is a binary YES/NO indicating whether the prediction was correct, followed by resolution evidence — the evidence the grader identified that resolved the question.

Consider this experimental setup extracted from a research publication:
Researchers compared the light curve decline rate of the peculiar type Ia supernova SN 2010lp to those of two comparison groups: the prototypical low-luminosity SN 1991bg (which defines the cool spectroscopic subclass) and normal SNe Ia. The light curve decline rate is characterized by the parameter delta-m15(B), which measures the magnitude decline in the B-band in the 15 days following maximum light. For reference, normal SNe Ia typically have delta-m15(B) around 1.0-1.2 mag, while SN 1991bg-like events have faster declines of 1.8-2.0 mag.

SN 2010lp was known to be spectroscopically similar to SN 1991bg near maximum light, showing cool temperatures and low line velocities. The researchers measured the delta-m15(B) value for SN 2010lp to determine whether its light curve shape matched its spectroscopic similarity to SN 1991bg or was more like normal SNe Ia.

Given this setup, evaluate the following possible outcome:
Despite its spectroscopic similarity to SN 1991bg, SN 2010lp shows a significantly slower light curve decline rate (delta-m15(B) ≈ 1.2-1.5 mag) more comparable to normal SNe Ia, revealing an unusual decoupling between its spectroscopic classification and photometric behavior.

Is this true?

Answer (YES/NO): YES